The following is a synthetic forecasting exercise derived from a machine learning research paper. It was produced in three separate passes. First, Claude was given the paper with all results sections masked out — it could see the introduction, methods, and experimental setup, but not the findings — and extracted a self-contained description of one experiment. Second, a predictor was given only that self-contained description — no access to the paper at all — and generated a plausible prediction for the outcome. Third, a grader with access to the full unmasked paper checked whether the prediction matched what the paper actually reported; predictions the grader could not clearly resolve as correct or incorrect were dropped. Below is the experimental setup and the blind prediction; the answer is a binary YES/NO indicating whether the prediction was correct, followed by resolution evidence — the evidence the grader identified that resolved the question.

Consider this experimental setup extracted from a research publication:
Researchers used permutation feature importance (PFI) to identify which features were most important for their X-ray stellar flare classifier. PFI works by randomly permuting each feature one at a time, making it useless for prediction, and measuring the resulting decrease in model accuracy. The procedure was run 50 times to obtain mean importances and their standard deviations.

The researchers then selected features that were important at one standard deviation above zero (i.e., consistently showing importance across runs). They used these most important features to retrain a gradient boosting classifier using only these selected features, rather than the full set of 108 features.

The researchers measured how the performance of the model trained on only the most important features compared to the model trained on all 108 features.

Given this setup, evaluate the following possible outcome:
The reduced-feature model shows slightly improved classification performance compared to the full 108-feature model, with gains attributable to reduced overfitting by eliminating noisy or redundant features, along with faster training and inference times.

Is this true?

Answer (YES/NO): NO